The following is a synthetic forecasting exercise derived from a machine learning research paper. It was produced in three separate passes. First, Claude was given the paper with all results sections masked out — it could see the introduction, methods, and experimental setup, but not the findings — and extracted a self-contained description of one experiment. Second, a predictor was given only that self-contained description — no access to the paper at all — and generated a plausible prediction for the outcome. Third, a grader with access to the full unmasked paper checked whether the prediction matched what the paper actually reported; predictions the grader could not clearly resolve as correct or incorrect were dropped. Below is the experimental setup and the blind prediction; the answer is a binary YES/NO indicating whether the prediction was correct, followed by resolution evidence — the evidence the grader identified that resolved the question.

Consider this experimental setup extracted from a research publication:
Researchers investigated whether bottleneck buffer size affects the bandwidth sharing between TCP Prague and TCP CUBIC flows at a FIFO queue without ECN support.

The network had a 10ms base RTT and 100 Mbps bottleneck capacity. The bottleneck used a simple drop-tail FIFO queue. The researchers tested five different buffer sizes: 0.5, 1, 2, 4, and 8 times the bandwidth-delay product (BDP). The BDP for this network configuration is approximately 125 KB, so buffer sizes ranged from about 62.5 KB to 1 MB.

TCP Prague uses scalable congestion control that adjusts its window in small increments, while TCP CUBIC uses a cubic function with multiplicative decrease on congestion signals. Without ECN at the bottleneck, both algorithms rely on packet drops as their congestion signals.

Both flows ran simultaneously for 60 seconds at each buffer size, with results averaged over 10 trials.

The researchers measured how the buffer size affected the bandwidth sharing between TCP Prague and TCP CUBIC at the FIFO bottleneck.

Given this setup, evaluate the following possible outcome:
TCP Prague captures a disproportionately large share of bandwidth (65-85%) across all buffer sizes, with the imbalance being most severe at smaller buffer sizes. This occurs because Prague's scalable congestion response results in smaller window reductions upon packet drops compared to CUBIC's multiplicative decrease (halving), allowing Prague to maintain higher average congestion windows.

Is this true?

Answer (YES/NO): NO